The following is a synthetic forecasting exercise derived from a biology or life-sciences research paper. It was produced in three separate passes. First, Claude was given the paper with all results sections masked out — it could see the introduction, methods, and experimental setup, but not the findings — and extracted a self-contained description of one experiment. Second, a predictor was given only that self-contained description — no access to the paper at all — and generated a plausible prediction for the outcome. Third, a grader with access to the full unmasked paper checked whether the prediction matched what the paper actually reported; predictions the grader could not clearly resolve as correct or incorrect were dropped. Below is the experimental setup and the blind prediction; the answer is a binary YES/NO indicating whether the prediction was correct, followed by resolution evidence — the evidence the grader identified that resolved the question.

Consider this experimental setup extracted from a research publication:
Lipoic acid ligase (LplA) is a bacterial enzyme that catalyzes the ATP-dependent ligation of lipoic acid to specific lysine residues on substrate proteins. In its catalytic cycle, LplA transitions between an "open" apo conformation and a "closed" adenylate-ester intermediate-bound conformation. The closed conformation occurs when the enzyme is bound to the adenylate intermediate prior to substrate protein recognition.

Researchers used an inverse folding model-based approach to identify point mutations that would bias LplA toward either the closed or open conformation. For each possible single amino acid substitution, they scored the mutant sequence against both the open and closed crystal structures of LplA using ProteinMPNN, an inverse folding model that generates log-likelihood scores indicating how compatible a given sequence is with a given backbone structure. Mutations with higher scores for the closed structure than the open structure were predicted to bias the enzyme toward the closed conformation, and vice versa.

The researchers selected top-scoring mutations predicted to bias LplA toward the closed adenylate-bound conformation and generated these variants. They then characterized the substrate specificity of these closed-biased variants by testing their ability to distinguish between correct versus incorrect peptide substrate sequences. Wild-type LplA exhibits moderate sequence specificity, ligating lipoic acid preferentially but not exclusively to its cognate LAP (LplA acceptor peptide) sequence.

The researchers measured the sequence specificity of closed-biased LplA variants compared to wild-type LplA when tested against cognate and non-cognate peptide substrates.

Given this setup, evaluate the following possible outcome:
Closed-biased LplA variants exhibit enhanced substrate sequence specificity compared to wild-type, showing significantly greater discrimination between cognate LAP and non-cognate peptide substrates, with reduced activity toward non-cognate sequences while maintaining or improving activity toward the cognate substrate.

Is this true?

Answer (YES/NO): YES